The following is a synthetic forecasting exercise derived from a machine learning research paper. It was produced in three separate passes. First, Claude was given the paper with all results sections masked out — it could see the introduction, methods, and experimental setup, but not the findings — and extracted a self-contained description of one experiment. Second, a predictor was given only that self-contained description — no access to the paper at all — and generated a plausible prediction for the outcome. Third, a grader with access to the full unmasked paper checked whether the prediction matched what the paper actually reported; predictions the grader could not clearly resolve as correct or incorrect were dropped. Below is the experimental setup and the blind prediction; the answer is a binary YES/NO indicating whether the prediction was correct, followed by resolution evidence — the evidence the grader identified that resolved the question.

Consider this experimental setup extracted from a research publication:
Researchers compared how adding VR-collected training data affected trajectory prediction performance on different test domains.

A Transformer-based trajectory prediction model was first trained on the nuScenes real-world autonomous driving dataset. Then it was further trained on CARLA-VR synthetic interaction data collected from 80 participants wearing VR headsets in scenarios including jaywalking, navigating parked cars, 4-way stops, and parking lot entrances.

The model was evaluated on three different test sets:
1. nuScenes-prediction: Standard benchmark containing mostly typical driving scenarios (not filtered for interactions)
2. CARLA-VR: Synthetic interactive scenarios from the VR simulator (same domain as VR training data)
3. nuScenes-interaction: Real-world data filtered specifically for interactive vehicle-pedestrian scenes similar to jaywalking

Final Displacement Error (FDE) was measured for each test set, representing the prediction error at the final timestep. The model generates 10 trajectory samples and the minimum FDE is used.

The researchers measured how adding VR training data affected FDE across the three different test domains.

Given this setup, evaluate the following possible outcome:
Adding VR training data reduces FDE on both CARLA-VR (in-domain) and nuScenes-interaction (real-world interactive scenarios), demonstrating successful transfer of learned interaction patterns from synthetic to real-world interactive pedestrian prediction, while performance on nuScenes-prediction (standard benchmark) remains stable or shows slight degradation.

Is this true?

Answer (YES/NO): YES